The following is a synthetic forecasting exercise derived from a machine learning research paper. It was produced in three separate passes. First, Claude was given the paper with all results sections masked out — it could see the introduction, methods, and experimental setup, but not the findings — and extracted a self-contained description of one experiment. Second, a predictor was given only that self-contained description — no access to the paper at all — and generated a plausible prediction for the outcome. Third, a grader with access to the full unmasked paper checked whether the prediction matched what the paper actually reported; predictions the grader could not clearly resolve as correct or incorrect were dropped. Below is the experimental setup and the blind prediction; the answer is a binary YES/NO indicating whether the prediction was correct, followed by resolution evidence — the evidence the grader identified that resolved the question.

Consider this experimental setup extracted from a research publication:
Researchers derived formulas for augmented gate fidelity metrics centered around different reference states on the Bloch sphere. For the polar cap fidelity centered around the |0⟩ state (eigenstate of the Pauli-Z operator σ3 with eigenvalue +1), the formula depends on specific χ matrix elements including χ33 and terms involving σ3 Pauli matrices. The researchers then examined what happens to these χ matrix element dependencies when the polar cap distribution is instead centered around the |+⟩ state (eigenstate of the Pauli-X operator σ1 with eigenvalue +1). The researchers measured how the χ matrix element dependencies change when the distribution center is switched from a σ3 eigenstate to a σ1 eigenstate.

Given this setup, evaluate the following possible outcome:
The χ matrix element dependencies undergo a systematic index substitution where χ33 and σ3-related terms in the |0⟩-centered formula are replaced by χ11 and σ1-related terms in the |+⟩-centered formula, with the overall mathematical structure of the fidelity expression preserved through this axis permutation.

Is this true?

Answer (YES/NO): YES